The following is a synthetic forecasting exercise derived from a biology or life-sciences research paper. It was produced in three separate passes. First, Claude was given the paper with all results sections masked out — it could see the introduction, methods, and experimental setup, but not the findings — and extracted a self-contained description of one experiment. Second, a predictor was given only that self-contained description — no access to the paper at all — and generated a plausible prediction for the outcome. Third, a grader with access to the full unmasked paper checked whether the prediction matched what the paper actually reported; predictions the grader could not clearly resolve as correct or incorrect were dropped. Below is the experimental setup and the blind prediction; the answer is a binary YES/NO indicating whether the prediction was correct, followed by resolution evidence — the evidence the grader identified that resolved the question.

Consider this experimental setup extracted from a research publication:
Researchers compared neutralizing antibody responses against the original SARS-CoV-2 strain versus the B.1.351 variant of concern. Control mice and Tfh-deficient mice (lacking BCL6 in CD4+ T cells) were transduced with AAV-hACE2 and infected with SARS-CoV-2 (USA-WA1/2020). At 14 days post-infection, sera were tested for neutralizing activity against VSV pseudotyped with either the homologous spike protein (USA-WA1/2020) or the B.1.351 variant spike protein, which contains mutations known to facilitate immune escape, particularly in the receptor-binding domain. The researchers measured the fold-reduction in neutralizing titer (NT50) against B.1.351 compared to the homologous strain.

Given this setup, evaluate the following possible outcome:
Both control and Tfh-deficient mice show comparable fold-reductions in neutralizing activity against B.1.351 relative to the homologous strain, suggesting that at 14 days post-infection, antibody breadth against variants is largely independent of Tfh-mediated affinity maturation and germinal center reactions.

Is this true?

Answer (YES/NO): YES